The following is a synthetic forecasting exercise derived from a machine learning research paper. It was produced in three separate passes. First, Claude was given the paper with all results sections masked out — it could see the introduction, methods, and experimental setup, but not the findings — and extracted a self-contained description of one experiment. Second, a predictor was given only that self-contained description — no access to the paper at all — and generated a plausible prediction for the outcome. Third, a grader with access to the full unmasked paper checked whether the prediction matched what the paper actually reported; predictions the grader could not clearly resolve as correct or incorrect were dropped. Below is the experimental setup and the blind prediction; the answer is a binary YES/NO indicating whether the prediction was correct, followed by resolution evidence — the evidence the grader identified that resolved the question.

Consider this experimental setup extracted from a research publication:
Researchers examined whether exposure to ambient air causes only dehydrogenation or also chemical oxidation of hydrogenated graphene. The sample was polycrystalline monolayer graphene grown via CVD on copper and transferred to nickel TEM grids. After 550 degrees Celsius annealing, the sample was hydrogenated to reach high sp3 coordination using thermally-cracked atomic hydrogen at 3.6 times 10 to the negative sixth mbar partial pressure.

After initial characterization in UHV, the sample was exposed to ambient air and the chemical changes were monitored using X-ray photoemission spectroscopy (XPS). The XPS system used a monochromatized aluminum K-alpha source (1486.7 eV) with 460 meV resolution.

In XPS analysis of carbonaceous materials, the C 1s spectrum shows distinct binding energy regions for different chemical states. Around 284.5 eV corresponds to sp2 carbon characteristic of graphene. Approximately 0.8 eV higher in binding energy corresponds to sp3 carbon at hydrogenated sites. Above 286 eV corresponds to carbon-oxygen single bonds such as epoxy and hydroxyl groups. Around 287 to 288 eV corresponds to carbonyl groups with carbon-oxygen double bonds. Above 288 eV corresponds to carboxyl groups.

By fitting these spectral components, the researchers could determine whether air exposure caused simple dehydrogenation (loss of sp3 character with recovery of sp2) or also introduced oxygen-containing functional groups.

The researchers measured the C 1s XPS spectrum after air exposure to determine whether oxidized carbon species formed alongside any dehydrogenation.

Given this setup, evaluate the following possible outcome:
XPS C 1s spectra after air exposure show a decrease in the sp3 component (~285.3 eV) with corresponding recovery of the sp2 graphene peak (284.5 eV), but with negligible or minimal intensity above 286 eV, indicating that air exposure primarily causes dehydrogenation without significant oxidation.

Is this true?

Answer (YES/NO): NO